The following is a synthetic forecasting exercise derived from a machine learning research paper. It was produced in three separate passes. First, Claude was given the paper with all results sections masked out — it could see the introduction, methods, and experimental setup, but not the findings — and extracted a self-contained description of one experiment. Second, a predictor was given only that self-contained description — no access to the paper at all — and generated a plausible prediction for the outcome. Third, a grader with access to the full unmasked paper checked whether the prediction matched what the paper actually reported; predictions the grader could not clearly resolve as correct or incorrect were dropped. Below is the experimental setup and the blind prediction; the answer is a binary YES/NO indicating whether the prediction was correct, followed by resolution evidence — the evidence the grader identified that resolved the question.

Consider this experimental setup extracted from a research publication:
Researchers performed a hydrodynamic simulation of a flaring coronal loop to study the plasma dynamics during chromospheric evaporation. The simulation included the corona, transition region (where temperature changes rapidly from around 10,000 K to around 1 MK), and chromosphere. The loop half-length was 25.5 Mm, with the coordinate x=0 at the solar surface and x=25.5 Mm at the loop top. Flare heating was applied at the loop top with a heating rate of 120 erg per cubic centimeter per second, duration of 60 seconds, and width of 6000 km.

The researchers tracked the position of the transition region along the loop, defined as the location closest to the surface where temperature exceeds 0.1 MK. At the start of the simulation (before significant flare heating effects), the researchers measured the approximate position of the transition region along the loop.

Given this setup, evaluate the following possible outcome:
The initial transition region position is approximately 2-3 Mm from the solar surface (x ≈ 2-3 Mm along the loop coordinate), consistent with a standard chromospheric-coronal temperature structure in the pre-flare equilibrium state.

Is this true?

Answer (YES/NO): NO